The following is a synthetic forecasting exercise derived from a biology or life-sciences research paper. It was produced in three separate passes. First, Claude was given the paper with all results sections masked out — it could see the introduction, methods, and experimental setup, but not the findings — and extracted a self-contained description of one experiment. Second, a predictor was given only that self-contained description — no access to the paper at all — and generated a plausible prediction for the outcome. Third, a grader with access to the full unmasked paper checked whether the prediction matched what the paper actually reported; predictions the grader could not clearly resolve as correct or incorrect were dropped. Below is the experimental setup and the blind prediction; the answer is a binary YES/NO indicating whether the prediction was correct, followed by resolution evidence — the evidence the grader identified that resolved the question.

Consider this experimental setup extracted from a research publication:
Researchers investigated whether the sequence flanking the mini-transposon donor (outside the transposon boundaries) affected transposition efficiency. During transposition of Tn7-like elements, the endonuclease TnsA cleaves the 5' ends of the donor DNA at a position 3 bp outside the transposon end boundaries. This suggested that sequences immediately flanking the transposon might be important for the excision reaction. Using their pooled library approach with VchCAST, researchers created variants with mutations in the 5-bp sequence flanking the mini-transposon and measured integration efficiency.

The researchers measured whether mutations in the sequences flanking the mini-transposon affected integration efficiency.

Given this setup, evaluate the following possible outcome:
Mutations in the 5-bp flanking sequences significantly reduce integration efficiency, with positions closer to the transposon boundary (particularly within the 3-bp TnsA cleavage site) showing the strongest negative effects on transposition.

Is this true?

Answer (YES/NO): NO